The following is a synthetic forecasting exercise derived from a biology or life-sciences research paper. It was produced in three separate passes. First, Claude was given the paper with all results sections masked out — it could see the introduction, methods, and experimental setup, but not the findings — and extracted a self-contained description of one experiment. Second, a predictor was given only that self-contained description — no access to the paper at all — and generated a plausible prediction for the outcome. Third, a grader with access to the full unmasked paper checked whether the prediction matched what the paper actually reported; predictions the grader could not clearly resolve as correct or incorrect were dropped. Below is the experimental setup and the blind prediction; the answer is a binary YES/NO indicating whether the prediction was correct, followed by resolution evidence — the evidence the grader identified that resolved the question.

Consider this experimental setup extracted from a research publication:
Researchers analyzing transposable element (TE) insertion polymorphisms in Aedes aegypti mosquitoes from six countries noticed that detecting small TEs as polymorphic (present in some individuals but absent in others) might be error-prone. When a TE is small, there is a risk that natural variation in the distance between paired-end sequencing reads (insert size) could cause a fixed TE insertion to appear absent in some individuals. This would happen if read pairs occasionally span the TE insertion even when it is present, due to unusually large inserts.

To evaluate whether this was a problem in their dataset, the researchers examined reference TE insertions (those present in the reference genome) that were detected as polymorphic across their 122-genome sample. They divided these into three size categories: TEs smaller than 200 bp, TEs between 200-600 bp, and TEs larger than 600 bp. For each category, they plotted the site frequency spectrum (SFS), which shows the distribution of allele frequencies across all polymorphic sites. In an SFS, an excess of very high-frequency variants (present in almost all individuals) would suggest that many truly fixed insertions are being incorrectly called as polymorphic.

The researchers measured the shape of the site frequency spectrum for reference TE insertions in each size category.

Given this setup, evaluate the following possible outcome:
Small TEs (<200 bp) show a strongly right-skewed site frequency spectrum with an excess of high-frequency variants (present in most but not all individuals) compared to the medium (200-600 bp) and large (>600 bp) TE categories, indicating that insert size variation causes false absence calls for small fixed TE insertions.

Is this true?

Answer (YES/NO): NO